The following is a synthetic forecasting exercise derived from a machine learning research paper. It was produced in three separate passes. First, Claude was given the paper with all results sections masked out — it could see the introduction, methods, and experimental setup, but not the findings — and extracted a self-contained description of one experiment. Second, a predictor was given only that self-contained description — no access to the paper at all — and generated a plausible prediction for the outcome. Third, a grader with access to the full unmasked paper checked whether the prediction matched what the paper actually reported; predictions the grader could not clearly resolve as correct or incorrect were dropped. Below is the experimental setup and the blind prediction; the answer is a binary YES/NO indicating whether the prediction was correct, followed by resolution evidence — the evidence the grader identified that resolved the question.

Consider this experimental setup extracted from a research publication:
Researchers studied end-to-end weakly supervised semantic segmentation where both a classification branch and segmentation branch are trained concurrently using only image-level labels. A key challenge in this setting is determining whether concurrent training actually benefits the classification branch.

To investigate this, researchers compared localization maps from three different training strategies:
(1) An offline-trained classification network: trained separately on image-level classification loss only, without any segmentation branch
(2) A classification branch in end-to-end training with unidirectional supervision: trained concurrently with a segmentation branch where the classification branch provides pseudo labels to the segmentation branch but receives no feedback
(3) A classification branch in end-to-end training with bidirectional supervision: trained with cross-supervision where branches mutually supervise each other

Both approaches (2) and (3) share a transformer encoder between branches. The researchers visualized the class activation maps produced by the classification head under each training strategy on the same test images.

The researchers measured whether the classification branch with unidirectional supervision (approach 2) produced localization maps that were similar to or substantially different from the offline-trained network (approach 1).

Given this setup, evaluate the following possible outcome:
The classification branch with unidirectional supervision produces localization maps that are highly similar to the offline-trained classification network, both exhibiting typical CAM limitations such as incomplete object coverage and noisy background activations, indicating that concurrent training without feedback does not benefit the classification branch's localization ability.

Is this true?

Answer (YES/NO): YES